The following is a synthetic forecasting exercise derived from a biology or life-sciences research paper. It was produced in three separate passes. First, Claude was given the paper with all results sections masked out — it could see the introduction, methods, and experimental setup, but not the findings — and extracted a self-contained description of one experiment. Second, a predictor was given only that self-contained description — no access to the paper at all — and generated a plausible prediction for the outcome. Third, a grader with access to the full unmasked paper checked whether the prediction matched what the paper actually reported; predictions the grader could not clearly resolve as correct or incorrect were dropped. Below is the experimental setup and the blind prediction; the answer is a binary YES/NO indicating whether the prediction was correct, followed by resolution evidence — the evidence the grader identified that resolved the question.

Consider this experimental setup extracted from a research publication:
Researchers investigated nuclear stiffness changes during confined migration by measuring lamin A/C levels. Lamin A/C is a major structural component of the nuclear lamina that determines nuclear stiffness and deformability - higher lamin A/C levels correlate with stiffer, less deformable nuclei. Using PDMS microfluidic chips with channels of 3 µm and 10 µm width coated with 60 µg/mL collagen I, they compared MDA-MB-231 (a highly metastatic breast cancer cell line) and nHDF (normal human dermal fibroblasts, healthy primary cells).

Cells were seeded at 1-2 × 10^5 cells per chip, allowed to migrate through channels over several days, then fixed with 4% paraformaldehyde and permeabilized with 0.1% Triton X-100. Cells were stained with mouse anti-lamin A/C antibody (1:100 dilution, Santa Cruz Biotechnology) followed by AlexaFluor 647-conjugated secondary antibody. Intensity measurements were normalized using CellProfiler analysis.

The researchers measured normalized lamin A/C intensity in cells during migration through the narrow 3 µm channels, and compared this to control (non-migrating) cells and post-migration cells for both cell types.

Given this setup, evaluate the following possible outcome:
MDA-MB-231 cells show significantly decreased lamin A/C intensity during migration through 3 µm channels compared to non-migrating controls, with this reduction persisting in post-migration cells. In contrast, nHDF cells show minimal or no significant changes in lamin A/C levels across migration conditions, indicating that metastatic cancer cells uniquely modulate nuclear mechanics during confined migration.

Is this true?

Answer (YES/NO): YES